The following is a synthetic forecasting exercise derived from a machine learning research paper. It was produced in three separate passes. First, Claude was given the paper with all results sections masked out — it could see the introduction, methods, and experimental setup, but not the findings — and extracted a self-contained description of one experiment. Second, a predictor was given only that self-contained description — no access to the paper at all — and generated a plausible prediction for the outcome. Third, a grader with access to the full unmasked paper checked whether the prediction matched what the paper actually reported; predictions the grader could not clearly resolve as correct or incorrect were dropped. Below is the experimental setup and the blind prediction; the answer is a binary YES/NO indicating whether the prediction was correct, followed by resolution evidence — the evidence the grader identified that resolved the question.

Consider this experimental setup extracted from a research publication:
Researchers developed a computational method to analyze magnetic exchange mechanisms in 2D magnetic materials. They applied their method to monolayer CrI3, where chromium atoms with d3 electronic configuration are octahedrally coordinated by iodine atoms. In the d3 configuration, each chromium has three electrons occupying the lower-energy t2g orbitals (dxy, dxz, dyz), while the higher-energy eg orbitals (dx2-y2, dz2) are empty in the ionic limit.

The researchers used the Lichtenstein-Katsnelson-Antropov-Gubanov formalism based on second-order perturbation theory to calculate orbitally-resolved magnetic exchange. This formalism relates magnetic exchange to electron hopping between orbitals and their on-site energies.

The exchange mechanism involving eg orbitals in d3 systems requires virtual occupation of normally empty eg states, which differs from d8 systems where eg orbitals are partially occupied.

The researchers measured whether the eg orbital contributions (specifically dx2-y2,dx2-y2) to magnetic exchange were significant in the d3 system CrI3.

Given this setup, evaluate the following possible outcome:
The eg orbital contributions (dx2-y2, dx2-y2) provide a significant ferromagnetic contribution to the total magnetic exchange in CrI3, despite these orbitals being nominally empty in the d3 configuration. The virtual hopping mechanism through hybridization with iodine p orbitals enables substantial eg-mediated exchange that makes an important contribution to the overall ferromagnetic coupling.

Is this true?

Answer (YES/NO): NO